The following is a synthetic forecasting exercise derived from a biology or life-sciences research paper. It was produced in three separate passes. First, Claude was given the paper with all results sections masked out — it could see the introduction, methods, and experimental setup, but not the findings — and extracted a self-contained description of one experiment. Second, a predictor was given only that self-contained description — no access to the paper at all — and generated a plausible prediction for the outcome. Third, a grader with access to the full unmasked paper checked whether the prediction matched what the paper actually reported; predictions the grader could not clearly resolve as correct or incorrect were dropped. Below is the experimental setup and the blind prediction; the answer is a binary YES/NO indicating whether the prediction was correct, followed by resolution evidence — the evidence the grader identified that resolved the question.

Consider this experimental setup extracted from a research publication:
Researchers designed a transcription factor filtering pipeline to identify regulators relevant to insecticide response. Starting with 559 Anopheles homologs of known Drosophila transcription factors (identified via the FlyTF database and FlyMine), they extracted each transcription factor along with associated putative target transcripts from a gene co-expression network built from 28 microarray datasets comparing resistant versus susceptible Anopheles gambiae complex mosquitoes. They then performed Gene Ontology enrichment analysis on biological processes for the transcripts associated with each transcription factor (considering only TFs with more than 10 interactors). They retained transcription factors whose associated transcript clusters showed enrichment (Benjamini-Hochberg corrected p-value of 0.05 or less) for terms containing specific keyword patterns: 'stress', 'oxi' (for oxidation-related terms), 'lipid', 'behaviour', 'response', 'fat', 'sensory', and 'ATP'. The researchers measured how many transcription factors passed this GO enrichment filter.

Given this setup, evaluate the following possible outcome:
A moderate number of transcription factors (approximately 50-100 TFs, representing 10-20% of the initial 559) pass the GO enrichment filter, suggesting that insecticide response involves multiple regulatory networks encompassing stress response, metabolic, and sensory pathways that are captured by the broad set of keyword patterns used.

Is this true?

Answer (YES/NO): NO